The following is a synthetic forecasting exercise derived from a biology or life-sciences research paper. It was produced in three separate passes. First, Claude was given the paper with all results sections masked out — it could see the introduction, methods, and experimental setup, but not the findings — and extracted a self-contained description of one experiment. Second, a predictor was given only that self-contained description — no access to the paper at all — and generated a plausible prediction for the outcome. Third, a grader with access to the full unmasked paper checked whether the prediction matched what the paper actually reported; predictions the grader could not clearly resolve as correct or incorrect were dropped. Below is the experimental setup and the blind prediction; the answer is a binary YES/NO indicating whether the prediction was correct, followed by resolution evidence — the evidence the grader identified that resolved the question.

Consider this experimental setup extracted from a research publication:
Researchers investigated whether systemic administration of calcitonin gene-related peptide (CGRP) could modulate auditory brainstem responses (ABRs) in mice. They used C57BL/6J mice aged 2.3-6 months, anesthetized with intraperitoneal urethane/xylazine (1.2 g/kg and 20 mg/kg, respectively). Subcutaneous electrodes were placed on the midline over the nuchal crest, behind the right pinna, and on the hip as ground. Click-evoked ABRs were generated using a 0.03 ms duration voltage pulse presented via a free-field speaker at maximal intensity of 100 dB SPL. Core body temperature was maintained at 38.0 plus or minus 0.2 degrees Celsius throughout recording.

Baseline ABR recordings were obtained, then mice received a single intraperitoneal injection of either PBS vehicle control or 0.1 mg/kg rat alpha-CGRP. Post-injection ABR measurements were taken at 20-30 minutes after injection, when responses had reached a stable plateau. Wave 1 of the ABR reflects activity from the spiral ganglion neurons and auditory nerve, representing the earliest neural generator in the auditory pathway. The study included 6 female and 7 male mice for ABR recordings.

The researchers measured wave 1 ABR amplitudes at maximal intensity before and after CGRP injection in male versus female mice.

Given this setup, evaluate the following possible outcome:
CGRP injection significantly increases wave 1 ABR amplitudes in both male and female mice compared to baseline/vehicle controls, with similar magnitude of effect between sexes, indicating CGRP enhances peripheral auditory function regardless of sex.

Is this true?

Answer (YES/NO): NO